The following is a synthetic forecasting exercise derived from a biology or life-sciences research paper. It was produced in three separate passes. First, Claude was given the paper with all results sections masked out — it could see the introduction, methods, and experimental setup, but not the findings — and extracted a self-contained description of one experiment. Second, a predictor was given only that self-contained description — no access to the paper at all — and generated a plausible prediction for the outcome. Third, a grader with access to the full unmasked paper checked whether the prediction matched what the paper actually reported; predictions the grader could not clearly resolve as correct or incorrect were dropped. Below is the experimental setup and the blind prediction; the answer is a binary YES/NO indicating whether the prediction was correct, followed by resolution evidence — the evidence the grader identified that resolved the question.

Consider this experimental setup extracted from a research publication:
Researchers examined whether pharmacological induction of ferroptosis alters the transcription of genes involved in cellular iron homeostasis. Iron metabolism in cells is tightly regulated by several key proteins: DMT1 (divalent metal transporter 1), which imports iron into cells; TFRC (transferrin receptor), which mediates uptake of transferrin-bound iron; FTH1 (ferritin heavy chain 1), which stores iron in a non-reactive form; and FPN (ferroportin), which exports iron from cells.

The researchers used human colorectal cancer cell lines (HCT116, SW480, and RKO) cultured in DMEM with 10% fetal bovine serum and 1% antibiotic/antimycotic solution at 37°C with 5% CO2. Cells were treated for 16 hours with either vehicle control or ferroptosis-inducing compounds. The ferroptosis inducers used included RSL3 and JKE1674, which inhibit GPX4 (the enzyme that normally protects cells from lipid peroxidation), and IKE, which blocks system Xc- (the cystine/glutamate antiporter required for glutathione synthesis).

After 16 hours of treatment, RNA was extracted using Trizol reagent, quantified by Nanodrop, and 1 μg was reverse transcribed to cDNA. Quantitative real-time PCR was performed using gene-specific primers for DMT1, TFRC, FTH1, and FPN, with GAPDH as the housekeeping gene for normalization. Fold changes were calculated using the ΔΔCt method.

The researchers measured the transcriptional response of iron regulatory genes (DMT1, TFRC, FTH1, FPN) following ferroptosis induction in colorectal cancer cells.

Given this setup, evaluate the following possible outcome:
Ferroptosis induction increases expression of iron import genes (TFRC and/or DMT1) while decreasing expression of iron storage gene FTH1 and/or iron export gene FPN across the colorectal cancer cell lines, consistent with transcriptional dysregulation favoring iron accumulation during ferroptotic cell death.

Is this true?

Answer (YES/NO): NO